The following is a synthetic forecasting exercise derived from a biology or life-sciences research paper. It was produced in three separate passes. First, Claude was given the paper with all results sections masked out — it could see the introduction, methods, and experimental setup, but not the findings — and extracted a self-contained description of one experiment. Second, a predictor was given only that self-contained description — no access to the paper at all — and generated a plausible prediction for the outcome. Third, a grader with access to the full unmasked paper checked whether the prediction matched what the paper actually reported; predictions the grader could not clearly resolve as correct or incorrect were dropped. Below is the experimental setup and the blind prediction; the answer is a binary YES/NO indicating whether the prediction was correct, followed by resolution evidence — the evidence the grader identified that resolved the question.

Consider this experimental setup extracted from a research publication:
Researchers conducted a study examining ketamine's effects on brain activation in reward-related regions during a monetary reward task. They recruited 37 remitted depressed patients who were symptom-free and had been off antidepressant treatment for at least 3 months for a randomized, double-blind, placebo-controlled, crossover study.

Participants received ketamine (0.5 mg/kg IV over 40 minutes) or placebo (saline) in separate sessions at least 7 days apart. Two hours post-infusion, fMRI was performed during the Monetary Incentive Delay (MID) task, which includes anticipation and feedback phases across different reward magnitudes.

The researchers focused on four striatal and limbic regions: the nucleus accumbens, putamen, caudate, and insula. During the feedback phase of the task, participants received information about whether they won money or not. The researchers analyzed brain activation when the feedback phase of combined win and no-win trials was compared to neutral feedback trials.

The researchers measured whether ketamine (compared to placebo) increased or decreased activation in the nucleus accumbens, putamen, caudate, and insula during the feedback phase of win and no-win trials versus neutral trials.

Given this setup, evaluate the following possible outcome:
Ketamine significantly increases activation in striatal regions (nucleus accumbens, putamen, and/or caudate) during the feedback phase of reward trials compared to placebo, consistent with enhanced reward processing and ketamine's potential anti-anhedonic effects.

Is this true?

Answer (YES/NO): YES